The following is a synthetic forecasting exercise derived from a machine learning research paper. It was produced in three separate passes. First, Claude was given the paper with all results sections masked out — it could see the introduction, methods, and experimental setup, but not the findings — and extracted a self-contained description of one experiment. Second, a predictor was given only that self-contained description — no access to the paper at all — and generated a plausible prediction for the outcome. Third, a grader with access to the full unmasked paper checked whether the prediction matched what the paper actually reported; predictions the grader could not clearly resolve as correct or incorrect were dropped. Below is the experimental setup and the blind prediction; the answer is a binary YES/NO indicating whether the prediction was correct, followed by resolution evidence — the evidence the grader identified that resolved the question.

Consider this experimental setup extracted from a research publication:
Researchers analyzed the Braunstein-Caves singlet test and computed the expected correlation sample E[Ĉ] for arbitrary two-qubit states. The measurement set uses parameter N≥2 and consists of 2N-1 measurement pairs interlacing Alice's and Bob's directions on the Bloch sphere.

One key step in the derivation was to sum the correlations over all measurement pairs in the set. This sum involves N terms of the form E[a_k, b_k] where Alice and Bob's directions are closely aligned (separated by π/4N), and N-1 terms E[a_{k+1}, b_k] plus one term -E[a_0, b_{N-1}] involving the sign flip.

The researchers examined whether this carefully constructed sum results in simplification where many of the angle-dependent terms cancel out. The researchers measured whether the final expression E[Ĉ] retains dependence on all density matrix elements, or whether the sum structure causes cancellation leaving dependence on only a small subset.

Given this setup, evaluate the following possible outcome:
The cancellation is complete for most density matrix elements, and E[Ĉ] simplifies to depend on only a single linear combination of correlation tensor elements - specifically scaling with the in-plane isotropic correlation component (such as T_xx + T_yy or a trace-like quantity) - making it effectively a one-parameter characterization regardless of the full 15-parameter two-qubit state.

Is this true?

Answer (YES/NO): NO